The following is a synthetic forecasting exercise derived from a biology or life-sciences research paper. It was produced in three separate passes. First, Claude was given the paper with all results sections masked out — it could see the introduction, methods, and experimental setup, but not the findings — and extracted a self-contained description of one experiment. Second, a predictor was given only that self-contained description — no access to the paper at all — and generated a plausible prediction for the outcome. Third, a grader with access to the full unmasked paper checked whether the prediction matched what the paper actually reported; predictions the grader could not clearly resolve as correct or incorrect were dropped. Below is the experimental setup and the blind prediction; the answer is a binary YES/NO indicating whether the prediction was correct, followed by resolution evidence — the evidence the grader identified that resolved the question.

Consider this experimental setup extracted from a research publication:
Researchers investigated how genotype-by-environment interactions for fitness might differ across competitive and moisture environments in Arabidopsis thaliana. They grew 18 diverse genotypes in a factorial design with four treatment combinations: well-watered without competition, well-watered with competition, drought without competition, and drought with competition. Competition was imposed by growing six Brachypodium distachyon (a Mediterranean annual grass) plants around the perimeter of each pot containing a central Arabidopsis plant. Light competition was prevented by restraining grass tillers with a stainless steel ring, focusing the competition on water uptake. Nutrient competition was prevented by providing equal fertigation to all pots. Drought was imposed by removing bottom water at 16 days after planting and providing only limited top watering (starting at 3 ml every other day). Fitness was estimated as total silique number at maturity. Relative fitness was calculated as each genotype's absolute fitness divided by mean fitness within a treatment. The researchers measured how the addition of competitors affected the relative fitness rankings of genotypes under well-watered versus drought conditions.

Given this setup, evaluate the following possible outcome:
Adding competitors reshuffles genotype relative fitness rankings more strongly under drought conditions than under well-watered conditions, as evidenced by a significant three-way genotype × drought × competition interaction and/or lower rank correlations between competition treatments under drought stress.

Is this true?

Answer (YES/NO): YES